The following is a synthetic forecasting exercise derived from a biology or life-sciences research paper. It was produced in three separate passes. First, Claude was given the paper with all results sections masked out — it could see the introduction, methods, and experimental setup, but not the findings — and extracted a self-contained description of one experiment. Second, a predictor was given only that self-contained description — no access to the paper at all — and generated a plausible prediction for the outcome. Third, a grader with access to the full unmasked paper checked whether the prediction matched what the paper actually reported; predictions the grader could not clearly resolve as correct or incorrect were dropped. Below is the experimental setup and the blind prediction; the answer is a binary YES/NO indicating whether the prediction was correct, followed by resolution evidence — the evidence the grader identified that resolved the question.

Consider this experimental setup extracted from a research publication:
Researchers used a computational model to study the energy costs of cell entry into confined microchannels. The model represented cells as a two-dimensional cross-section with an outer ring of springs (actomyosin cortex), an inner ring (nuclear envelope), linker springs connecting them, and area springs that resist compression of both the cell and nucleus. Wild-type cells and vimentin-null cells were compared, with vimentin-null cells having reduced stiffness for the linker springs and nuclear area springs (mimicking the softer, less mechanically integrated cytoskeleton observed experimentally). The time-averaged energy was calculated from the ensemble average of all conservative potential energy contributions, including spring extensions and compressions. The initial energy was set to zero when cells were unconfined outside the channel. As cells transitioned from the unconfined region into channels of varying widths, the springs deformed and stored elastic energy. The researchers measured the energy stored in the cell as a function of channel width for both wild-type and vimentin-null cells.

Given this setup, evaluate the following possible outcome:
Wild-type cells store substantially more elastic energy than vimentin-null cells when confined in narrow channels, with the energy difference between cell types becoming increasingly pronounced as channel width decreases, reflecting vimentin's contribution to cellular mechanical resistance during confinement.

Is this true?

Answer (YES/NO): YES